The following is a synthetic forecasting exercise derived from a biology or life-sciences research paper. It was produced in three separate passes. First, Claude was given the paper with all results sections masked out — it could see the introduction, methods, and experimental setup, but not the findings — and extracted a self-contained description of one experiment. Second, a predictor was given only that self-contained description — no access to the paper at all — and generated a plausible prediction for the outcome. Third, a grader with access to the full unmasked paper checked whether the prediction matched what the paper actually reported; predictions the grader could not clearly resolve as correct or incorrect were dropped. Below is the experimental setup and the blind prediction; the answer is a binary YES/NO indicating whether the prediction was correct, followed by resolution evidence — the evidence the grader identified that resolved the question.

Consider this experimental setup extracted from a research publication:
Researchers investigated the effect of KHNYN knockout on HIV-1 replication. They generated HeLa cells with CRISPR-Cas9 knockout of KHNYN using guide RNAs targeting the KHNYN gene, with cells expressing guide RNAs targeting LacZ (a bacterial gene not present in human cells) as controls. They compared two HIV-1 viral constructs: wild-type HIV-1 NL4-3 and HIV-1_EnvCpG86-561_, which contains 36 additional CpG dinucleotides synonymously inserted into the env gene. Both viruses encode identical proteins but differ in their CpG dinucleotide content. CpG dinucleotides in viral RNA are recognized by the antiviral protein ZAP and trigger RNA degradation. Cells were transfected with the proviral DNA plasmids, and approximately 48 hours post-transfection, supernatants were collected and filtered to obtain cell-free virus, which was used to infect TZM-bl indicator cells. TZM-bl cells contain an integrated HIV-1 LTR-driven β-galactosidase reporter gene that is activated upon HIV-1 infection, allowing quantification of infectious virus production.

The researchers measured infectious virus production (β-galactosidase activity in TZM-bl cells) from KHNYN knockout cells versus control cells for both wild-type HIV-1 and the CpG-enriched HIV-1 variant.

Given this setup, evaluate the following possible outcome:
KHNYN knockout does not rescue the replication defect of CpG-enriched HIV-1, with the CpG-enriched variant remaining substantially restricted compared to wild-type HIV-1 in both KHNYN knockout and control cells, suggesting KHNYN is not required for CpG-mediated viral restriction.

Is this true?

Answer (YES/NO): NO